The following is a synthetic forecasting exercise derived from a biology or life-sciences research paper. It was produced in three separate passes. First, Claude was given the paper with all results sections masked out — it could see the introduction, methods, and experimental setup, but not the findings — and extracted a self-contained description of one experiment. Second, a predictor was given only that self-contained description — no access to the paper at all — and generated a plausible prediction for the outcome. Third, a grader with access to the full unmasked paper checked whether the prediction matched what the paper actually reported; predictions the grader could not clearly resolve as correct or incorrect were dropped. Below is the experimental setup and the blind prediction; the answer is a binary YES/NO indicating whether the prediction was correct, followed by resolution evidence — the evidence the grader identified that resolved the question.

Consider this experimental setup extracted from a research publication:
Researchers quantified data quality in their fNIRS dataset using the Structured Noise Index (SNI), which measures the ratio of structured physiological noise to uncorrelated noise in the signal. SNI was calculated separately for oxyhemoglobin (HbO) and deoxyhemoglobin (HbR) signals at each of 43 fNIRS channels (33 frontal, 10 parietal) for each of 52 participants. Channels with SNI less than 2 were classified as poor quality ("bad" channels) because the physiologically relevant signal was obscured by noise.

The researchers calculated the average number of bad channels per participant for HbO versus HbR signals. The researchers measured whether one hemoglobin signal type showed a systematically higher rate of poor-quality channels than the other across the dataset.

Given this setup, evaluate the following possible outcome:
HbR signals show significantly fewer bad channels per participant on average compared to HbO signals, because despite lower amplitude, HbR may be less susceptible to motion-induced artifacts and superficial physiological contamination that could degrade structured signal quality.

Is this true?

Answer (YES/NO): NO